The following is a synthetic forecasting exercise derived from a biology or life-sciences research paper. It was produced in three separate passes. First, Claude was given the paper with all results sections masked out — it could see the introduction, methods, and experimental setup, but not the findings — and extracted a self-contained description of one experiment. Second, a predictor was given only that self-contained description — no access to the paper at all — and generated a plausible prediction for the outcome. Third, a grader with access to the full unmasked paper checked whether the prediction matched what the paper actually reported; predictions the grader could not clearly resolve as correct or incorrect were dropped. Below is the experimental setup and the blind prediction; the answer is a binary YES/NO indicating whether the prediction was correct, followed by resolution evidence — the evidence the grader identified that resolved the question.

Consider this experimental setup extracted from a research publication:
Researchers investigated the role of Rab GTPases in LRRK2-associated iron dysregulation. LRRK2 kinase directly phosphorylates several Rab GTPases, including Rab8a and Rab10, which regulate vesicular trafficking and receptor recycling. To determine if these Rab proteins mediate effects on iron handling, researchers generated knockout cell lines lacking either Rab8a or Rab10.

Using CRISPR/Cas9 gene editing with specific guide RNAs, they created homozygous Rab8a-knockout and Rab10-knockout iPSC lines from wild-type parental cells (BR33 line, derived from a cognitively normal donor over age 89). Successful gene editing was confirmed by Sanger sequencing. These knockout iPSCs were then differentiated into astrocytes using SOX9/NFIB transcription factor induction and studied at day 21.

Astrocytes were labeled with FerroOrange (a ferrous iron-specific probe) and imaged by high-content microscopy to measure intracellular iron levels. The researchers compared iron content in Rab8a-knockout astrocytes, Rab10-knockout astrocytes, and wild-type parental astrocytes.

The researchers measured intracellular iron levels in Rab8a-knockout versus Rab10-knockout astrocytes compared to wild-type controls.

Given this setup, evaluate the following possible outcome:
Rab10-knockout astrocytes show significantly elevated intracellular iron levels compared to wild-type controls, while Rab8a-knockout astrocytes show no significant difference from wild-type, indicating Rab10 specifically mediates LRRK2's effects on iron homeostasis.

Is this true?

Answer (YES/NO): NO